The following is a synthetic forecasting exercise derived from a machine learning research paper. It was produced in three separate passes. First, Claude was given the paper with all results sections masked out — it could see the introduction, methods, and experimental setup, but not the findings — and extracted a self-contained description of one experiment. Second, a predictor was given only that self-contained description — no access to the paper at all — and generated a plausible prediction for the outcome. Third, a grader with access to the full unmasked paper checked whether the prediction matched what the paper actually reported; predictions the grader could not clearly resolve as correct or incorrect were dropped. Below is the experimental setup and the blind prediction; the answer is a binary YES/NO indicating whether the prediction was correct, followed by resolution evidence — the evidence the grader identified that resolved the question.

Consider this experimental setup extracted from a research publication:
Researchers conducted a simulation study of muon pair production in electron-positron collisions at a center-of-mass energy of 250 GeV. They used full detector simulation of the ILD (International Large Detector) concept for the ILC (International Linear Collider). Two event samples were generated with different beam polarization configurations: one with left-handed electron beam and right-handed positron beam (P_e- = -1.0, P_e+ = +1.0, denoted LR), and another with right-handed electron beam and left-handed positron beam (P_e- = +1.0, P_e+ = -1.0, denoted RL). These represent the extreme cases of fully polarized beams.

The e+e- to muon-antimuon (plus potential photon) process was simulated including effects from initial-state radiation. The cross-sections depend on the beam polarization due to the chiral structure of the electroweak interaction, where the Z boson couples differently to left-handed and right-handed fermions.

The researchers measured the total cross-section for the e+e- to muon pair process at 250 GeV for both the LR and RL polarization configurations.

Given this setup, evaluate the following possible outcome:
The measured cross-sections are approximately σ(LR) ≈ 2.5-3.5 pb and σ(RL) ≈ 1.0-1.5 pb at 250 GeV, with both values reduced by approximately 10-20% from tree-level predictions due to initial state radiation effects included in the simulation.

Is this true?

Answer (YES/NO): NO